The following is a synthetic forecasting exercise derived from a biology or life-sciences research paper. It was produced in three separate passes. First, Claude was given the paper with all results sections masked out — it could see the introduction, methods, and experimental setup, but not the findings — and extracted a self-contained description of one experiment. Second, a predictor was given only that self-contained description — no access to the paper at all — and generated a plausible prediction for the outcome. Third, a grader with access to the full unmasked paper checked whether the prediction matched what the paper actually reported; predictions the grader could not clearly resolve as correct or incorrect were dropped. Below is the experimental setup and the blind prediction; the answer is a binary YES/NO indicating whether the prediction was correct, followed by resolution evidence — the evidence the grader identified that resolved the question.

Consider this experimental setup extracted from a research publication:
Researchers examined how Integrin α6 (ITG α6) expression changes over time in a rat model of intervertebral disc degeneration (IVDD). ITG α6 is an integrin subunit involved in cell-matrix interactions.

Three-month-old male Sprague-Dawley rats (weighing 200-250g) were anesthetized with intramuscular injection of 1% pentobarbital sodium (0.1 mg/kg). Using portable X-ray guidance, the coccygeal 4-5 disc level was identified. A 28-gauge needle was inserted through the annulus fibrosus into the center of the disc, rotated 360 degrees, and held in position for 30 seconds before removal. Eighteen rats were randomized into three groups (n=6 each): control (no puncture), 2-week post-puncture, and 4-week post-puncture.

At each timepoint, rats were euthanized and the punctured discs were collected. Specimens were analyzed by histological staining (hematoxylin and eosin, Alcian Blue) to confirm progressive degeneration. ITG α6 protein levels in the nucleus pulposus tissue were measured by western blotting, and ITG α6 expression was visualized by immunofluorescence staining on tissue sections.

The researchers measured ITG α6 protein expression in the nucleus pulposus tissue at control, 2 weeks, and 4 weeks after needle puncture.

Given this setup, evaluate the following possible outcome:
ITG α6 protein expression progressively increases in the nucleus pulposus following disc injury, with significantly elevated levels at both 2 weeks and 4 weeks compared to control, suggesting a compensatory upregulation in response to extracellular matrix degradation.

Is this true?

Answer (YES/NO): NO